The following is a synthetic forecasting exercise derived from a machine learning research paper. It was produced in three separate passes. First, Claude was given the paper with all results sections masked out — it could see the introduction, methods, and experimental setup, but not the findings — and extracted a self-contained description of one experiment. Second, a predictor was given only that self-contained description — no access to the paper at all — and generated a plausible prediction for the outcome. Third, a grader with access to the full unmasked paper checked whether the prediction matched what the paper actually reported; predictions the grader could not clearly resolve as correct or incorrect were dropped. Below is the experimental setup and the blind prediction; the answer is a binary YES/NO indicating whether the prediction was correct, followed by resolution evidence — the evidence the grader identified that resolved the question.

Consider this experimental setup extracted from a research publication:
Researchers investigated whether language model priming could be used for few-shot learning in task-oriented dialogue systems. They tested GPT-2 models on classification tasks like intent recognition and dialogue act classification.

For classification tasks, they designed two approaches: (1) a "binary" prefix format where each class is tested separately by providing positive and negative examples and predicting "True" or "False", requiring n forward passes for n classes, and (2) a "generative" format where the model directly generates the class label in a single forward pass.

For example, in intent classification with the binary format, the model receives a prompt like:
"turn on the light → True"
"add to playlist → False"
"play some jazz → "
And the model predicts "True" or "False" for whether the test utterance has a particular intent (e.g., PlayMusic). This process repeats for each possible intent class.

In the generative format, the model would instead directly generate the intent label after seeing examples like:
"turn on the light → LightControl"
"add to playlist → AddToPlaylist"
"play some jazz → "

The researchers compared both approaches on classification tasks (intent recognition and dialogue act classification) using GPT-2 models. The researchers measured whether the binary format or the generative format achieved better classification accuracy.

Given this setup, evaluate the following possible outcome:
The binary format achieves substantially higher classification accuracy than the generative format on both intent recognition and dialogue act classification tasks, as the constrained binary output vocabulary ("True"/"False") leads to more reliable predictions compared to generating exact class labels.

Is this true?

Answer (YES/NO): YES